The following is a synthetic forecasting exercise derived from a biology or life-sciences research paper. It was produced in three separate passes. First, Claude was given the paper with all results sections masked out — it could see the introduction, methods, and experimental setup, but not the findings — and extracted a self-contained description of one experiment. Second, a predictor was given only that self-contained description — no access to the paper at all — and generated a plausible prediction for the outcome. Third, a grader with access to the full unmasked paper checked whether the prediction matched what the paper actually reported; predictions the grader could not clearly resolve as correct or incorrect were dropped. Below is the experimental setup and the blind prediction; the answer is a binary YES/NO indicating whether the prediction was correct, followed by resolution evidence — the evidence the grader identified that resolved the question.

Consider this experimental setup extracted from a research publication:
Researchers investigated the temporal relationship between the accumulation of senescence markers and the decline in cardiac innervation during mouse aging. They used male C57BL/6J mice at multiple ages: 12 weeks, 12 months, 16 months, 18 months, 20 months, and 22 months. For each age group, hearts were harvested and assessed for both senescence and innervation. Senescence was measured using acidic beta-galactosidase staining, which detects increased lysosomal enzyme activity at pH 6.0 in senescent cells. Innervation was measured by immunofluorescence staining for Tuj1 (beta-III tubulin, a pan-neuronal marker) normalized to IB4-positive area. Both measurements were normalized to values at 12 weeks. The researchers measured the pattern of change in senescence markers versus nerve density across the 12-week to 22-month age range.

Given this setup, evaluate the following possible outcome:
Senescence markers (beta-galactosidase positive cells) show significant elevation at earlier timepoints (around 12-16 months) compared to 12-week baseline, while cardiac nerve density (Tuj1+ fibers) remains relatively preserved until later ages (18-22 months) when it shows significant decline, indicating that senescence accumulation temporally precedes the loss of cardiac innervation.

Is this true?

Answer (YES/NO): NO